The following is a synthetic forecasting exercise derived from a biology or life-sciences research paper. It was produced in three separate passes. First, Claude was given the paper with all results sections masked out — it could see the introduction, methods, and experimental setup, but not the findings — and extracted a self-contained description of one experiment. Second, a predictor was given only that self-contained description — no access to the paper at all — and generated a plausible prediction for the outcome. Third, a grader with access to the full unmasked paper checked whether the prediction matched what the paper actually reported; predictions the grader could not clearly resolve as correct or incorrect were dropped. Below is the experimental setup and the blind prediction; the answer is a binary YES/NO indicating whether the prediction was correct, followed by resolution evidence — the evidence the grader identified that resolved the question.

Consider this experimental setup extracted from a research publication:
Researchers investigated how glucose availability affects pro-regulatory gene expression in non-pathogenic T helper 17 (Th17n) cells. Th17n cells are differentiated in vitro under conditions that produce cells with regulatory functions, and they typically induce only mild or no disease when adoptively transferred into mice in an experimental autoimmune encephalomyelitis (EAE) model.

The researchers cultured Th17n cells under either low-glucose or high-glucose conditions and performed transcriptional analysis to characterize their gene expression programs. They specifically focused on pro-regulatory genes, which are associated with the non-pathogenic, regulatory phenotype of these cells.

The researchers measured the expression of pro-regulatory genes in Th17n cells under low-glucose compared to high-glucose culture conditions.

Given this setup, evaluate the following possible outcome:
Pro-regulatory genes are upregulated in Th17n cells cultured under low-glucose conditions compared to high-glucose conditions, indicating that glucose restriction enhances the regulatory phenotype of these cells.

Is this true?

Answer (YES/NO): NO